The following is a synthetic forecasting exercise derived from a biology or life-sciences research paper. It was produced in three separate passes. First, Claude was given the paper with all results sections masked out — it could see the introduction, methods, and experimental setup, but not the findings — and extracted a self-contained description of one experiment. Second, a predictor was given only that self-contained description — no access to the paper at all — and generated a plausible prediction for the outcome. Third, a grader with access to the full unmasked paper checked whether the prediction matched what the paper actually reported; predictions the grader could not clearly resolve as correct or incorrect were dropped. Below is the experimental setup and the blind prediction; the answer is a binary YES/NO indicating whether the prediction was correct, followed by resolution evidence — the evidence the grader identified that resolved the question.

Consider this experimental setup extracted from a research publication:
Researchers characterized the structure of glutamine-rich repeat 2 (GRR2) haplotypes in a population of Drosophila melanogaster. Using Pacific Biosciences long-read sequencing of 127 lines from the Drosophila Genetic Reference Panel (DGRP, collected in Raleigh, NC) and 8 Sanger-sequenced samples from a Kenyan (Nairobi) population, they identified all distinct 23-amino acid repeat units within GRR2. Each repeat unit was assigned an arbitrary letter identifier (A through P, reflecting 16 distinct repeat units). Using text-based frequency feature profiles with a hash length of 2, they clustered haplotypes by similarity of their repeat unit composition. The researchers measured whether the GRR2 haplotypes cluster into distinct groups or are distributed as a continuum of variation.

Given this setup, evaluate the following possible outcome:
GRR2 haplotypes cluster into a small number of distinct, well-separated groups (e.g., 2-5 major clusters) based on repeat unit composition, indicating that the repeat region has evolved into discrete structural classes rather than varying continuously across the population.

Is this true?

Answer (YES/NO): YES